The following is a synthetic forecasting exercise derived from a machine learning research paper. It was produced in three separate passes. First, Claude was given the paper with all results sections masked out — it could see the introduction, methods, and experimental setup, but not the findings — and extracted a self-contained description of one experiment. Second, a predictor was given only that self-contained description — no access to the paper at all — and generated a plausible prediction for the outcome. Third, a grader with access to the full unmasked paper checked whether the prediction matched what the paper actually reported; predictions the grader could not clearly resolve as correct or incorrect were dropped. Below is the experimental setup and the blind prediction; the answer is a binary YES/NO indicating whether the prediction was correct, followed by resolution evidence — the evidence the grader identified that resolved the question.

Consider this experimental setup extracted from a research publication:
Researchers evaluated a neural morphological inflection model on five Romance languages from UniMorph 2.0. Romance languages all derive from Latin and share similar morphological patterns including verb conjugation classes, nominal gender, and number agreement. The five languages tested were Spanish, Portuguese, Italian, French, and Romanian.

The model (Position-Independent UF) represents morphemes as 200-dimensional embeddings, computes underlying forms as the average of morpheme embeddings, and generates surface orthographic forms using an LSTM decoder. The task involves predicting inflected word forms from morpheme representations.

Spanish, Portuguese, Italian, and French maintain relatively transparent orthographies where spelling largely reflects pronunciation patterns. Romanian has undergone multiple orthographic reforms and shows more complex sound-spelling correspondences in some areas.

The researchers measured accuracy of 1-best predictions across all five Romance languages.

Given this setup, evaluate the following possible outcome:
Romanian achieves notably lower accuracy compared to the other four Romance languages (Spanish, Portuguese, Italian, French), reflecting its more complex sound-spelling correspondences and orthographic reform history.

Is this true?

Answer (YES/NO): YES